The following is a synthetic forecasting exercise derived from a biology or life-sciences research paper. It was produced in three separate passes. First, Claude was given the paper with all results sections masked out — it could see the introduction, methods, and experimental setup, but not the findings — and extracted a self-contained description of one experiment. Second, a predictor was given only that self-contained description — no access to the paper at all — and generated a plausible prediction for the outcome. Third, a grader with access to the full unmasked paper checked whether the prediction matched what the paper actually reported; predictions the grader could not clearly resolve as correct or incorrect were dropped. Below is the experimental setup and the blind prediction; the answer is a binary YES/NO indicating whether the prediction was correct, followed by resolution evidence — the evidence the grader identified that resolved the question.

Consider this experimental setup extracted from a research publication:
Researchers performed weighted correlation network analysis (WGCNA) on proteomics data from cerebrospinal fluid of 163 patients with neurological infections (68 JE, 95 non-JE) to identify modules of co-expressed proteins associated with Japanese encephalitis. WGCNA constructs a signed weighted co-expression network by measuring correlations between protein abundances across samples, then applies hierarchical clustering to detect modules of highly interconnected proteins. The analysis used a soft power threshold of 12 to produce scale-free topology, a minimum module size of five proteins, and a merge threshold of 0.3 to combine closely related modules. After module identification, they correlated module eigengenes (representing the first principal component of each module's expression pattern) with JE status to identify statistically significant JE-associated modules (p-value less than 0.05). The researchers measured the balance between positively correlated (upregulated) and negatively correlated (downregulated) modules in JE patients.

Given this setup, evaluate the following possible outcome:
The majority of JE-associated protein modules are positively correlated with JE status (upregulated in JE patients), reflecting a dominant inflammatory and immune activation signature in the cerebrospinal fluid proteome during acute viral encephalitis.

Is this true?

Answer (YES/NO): YES